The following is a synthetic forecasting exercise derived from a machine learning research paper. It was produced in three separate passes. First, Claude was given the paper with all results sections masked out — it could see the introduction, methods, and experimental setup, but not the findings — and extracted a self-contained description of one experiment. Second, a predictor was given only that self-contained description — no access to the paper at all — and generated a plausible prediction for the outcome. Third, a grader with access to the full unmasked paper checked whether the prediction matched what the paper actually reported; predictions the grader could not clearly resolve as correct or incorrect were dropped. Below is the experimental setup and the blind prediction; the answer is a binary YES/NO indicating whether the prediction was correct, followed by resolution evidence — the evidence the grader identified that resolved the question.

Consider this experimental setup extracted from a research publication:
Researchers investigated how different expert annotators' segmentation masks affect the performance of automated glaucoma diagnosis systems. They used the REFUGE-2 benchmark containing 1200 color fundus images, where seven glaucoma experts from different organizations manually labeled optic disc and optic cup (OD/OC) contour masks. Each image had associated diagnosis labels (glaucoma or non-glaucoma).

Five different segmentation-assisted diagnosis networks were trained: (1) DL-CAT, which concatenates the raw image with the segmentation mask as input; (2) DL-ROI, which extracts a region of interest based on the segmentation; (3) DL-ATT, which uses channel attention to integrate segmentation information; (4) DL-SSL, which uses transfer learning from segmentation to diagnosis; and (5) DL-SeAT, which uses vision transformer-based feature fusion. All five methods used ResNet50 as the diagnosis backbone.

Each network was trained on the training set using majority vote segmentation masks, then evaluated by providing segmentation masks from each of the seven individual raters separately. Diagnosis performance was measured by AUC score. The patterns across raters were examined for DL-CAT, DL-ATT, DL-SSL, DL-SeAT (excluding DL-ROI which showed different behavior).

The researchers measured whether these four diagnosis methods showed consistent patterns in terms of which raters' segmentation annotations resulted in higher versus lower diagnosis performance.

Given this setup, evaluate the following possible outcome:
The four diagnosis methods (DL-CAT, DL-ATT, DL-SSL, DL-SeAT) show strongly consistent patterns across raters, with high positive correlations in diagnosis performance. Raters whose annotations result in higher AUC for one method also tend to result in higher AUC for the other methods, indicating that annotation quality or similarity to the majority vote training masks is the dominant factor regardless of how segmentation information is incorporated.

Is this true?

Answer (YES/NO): YES